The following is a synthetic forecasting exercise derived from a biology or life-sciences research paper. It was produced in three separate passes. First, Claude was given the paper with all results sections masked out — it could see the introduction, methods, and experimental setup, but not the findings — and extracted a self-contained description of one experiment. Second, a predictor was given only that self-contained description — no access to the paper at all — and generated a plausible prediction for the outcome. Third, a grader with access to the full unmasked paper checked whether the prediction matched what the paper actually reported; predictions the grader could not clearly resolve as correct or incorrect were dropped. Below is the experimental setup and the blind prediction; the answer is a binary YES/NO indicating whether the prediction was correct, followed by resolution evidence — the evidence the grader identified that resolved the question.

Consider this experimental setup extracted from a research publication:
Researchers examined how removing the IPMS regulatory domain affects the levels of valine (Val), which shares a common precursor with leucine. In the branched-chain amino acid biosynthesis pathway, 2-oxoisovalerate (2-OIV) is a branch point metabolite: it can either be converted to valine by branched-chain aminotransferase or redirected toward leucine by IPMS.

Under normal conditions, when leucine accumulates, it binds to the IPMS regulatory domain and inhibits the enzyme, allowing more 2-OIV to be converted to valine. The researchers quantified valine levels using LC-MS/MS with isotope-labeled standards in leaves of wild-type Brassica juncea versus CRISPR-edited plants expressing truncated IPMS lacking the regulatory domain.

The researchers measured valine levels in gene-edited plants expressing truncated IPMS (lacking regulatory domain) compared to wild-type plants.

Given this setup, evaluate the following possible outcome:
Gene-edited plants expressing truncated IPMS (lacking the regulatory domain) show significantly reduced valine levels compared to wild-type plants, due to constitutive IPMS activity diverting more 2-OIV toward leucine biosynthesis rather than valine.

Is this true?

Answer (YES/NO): NO